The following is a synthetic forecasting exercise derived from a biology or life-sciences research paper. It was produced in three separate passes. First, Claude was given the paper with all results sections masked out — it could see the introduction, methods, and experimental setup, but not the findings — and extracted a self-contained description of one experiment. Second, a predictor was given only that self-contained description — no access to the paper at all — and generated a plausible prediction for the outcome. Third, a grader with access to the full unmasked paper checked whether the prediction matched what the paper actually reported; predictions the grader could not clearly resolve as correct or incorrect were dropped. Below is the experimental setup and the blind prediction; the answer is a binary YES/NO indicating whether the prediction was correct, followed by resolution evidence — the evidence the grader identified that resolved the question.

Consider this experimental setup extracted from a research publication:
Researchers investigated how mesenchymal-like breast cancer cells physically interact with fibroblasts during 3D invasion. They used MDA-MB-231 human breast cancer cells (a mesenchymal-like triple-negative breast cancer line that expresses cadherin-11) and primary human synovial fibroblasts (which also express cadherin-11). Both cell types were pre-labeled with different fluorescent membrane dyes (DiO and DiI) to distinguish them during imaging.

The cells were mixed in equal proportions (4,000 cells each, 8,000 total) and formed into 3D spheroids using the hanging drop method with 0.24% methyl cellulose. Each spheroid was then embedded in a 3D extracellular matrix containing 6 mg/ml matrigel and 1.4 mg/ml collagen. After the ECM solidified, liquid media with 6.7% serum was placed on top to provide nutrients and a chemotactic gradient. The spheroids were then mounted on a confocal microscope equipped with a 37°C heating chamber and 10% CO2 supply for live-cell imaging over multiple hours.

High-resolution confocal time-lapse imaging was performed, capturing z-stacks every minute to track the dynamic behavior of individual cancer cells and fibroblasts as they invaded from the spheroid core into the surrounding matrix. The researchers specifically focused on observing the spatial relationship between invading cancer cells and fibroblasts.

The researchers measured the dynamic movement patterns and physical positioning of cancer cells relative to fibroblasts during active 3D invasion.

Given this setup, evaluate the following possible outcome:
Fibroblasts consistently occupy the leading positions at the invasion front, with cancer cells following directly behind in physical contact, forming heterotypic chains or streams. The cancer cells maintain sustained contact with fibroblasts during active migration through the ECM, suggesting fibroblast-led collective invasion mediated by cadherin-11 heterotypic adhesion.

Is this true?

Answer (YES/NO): YES